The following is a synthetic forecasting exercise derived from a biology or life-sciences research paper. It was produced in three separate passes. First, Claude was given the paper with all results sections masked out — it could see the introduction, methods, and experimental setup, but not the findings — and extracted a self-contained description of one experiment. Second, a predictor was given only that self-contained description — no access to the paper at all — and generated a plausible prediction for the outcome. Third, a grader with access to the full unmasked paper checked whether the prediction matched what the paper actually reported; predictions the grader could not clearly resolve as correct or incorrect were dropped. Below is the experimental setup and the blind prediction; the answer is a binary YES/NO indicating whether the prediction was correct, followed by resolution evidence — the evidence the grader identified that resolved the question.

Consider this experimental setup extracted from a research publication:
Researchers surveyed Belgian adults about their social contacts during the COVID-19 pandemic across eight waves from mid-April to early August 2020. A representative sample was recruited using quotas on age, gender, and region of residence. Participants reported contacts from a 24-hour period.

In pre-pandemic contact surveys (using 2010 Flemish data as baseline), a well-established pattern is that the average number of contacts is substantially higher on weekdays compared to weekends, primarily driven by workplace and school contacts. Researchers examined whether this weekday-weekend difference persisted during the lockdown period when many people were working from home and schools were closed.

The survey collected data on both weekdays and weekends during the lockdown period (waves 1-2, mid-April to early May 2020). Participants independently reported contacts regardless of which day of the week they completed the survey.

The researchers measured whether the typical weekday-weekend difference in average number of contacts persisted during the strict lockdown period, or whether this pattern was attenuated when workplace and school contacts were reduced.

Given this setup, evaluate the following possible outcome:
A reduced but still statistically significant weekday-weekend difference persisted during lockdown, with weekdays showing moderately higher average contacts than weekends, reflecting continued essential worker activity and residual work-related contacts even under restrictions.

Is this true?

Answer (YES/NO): NO